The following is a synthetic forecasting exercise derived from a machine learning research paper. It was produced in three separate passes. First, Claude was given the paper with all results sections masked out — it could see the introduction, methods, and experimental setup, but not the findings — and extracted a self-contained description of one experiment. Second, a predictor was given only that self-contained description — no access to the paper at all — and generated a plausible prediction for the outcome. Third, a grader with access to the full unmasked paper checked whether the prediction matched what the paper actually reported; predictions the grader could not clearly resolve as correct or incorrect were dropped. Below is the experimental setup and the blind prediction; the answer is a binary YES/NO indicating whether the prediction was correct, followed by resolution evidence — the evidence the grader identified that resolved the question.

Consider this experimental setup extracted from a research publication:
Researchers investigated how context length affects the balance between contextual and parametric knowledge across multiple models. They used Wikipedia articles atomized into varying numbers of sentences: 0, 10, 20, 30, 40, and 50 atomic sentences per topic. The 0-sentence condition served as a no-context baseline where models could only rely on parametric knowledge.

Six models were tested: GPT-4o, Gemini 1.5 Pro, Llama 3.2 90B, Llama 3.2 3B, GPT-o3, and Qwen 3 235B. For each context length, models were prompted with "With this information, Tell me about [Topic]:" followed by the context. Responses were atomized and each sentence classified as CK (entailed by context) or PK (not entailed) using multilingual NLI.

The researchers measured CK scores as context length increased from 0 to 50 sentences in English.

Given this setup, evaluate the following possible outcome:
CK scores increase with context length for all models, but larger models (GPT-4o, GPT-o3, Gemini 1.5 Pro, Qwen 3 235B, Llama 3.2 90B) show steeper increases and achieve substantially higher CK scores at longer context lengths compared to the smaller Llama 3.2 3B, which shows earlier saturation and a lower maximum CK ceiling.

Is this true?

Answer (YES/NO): NO